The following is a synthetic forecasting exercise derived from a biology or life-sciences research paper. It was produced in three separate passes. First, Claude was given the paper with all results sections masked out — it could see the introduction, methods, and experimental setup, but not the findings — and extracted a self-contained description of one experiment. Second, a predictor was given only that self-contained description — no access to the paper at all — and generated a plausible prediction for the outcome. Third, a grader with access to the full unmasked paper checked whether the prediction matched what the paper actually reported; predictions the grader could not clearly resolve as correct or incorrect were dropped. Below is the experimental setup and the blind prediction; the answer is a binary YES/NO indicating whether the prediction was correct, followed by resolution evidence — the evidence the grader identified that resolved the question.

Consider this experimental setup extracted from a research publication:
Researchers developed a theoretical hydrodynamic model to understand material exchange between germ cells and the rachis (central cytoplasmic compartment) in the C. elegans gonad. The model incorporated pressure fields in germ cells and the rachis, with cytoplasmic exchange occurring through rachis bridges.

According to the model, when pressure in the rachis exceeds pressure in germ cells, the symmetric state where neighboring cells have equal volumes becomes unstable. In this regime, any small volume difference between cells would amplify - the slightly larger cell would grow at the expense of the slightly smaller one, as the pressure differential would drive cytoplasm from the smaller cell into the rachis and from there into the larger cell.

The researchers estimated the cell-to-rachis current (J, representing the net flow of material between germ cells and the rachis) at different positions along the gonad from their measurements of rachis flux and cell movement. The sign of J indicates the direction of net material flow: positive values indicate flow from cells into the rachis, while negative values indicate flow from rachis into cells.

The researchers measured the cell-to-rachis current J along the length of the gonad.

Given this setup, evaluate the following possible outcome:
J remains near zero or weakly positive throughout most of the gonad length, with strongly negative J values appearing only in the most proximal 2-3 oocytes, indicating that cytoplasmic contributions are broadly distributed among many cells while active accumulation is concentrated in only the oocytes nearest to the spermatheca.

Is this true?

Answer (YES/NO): NO